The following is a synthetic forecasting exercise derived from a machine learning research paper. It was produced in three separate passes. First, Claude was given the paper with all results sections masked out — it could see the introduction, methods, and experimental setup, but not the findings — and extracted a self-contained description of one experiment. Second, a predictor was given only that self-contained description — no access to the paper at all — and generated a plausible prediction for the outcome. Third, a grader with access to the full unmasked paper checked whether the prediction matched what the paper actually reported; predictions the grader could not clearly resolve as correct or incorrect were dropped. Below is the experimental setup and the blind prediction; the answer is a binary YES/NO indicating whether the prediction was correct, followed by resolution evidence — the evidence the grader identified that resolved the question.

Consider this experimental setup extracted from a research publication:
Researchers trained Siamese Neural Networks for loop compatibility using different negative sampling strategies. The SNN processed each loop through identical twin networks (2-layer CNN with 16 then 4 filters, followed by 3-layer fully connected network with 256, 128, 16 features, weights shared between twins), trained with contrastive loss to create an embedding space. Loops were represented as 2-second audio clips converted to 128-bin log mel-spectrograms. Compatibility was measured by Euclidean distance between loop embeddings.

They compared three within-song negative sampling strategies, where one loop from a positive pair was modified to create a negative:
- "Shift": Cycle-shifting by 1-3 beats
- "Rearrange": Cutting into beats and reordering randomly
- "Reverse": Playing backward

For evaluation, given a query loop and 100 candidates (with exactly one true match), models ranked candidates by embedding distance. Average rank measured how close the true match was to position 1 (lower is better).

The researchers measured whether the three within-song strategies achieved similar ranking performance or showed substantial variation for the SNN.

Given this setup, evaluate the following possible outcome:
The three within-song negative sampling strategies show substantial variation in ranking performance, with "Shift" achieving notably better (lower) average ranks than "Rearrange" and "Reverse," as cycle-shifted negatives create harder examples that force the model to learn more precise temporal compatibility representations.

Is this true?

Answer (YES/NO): NO